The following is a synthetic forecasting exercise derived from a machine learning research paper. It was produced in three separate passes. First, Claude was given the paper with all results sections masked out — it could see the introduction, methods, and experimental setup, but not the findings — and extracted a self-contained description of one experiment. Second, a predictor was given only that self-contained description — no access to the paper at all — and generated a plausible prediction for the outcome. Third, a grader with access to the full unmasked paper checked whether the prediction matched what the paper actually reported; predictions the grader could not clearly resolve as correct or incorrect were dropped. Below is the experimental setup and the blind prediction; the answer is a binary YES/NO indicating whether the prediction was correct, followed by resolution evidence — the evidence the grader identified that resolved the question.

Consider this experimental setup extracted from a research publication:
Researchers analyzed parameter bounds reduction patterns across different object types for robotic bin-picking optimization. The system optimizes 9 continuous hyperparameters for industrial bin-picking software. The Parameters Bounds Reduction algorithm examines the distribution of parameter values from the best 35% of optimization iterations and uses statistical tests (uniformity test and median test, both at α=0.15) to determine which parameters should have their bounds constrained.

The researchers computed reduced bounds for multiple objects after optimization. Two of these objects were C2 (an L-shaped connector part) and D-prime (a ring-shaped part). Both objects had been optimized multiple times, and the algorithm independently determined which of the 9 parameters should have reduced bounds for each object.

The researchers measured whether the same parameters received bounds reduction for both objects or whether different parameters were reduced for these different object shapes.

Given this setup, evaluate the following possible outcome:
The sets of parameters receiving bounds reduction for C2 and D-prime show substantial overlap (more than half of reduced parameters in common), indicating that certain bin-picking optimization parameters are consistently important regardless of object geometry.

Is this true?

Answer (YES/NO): NO